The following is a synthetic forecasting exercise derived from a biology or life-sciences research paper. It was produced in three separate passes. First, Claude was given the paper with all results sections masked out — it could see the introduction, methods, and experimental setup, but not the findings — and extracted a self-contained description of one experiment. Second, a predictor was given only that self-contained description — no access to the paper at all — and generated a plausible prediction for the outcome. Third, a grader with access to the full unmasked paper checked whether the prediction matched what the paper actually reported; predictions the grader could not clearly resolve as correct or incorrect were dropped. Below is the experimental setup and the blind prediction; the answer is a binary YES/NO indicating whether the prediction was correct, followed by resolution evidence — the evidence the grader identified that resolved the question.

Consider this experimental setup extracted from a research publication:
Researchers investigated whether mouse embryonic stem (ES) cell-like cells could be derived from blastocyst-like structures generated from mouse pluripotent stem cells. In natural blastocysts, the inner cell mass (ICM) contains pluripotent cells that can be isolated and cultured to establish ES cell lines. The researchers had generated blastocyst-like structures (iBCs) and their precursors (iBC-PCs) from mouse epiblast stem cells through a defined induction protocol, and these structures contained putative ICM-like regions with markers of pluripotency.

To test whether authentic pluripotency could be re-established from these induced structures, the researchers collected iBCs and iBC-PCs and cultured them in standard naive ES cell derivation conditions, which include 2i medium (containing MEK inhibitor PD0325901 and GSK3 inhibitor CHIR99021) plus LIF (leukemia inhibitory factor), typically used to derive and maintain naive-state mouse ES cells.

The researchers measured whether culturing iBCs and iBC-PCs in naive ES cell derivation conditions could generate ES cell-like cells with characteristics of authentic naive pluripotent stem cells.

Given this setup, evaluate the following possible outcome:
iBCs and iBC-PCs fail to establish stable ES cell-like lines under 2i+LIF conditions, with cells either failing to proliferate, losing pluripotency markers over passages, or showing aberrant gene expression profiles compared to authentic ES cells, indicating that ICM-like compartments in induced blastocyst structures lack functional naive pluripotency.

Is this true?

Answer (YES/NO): NO